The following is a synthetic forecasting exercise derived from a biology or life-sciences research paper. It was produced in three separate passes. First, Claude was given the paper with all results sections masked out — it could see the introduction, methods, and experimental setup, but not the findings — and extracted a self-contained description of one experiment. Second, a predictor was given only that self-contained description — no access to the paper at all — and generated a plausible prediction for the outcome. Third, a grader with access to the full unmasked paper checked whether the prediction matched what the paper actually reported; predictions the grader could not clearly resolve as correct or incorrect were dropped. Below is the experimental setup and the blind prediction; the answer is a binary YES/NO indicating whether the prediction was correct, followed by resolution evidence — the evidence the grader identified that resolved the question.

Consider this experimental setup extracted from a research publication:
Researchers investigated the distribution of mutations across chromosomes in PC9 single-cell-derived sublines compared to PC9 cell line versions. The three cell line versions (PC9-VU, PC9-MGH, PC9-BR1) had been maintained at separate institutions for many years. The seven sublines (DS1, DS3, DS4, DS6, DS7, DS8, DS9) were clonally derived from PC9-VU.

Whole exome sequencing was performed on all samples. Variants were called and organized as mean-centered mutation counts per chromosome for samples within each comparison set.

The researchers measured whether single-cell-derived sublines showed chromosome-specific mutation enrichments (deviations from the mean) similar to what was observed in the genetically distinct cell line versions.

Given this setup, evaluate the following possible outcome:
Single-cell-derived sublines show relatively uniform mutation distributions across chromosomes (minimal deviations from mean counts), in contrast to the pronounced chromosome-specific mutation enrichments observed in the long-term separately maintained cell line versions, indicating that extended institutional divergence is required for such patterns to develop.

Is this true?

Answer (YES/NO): YES